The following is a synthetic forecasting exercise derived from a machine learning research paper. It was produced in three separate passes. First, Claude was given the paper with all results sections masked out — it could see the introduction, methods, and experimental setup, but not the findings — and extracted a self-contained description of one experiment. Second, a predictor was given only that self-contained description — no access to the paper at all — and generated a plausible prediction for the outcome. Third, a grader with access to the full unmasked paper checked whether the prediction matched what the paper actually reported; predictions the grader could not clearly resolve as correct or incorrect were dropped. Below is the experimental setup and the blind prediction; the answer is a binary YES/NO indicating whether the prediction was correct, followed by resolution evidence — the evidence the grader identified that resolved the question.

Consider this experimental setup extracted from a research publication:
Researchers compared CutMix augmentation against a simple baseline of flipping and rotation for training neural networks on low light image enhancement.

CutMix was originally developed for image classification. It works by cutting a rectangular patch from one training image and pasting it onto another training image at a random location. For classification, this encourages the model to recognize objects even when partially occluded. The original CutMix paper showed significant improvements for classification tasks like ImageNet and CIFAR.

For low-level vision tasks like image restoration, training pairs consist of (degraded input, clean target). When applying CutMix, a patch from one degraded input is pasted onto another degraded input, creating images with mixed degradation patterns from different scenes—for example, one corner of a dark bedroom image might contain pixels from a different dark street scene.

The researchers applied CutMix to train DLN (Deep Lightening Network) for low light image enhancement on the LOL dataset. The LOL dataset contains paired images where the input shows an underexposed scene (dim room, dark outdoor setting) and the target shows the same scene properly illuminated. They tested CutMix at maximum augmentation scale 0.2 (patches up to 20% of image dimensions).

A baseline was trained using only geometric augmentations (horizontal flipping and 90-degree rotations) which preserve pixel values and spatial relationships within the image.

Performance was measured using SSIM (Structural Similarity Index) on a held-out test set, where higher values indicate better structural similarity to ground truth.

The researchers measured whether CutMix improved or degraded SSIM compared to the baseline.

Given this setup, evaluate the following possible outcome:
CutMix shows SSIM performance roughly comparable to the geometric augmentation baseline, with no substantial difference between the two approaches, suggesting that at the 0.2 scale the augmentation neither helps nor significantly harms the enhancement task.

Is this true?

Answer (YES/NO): NO